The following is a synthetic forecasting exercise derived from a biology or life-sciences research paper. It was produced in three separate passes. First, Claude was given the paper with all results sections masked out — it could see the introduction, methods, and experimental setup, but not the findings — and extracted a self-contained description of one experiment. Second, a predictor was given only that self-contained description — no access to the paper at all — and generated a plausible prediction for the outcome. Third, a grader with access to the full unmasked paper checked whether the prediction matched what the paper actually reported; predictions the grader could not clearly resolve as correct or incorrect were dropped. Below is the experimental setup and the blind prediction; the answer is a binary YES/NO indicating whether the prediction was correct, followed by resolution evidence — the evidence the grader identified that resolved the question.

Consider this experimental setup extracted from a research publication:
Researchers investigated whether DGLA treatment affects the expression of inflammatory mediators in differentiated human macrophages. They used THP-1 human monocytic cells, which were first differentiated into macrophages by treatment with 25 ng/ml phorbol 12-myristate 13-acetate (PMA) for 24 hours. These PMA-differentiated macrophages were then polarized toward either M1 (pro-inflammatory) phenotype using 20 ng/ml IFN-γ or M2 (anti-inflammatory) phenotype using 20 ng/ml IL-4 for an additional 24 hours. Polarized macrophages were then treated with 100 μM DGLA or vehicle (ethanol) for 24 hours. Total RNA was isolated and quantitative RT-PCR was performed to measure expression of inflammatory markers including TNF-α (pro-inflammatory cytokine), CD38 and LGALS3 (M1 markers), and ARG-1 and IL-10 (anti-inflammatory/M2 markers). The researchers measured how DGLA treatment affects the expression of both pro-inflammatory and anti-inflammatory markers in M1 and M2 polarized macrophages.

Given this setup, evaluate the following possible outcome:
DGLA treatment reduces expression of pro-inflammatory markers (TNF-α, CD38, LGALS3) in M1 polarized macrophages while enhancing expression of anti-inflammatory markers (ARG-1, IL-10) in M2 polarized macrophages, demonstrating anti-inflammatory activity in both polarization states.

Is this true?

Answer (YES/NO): NO